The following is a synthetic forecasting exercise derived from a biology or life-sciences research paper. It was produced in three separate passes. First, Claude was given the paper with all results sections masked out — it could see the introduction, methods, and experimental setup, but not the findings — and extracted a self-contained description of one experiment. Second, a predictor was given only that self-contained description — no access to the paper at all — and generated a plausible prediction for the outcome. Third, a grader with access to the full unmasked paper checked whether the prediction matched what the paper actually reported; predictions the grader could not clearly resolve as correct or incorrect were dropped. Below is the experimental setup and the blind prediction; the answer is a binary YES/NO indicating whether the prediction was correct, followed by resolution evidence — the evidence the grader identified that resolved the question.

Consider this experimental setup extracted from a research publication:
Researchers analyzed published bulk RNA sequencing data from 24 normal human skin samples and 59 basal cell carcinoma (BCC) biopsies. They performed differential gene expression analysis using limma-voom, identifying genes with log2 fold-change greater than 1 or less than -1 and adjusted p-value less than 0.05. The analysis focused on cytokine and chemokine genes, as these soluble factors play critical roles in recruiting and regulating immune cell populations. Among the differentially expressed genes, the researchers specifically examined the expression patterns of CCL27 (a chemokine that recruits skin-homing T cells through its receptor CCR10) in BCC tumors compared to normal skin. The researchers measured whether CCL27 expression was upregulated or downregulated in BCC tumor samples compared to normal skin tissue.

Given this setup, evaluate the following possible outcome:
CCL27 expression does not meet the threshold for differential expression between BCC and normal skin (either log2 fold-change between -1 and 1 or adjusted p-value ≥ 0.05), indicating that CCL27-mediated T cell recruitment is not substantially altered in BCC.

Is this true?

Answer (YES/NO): NO